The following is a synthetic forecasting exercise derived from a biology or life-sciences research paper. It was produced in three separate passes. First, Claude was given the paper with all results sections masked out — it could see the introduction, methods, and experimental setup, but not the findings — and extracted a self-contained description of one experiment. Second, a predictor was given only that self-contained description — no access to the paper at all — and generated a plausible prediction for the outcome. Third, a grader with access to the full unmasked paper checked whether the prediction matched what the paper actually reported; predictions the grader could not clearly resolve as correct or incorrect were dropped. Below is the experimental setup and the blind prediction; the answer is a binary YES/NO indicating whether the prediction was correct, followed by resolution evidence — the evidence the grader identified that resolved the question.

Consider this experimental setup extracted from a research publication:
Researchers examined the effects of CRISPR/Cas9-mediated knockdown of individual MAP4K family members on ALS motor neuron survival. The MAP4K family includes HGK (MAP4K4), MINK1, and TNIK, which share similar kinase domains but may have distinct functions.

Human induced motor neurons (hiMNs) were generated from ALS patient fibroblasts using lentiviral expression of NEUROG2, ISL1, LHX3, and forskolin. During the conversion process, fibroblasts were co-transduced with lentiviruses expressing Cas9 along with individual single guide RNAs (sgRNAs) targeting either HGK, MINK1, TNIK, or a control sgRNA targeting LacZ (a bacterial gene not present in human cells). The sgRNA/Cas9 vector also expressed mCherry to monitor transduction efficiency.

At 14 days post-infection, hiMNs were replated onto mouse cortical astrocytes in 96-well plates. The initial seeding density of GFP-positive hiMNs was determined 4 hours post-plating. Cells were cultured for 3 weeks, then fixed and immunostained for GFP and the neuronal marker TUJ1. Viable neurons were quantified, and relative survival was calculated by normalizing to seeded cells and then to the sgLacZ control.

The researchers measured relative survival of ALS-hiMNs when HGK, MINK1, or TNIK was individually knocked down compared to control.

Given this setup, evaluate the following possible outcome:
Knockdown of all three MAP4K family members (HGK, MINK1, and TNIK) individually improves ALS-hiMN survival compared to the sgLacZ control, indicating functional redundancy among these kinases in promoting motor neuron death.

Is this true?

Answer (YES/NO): NO